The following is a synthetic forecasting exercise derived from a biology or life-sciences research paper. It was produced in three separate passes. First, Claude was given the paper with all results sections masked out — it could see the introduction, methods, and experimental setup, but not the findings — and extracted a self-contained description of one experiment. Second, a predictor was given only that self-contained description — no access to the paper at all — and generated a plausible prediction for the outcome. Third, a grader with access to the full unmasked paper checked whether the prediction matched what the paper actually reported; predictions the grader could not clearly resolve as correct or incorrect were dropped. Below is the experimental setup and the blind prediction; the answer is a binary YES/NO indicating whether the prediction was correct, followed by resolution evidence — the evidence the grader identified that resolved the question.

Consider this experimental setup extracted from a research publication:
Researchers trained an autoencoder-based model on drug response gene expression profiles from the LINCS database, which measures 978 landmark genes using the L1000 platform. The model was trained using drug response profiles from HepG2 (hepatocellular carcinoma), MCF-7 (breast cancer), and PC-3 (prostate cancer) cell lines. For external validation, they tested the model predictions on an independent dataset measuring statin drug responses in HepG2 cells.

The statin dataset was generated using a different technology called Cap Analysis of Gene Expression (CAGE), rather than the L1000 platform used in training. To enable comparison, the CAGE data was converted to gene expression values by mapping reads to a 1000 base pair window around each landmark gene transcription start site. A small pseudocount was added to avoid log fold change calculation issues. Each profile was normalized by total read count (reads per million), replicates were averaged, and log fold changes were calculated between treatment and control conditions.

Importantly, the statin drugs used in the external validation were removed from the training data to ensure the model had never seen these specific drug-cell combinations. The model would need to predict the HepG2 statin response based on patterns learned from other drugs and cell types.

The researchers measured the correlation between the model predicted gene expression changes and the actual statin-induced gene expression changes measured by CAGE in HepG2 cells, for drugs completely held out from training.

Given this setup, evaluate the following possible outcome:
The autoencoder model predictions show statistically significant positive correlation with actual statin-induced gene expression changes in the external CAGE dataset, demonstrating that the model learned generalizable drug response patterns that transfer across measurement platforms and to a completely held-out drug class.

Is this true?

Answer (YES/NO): YES